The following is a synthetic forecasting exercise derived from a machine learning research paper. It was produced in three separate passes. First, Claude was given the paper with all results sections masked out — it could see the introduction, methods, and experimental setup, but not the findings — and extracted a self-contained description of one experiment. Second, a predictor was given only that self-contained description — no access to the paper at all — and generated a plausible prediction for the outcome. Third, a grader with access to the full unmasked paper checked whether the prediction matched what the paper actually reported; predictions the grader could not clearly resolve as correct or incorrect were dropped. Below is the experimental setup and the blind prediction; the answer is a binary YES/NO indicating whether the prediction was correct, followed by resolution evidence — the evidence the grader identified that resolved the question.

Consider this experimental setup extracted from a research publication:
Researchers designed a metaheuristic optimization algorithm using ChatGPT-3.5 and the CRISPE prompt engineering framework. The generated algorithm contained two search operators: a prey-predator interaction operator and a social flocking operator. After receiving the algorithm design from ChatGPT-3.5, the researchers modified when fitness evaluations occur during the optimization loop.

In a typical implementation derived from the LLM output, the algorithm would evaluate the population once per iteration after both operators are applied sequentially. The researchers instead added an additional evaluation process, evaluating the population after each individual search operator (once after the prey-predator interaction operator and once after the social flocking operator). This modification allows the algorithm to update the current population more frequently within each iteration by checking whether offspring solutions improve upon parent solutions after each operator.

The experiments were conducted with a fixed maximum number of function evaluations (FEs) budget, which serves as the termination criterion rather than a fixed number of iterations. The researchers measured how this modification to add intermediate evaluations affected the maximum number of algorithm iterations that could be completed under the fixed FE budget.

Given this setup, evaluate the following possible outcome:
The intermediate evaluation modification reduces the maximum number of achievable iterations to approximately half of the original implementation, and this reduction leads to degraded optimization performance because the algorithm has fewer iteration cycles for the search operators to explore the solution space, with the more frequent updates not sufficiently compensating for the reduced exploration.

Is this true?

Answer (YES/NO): NO